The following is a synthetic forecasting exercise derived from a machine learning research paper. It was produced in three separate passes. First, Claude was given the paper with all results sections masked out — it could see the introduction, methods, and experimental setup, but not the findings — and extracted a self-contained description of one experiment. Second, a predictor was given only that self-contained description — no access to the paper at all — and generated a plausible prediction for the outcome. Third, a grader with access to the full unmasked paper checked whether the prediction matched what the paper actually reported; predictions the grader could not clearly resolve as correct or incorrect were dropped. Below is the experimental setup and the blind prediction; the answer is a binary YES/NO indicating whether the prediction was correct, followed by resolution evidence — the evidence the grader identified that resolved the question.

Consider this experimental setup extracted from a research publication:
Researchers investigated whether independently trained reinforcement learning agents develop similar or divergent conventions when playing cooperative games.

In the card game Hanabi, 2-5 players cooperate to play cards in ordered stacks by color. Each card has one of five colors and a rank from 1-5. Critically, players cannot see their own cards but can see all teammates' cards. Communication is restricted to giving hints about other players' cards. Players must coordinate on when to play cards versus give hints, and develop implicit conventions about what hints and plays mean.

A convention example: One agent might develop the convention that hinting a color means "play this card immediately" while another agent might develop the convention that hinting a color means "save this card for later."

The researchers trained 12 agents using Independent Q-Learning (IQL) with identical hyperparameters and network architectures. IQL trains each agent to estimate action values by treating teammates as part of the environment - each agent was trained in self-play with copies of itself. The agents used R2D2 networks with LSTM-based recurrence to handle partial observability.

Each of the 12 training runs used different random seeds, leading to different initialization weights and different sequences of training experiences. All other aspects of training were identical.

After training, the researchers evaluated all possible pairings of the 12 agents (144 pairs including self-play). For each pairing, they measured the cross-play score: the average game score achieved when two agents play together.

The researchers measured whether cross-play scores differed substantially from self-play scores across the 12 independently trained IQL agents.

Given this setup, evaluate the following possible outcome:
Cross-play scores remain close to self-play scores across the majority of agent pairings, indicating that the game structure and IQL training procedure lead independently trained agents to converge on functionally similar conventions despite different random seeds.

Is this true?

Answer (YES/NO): NO